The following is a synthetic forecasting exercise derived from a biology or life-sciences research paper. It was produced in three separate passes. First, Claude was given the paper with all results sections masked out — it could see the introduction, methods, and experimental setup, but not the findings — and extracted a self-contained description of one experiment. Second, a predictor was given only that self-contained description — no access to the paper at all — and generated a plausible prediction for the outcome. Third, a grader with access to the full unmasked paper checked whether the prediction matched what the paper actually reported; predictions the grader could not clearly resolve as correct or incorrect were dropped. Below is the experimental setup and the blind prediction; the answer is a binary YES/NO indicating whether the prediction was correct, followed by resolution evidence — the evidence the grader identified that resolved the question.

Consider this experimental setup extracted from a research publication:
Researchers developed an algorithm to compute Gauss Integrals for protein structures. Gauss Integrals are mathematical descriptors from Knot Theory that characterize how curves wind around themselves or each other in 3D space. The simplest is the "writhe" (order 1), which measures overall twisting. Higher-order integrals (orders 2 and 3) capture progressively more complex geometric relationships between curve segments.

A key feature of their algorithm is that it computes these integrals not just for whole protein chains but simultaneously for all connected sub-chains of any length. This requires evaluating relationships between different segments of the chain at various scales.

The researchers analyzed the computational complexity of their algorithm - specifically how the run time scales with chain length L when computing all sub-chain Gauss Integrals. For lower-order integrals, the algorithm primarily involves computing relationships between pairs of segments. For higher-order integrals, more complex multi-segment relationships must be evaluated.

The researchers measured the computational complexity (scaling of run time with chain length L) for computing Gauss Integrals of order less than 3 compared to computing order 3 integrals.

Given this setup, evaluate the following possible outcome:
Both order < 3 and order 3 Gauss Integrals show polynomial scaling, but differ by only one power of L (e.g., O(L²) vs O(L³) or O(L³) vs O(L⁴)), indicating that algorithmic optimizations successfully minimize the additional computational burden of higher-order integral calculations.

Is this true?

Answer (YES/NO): YES